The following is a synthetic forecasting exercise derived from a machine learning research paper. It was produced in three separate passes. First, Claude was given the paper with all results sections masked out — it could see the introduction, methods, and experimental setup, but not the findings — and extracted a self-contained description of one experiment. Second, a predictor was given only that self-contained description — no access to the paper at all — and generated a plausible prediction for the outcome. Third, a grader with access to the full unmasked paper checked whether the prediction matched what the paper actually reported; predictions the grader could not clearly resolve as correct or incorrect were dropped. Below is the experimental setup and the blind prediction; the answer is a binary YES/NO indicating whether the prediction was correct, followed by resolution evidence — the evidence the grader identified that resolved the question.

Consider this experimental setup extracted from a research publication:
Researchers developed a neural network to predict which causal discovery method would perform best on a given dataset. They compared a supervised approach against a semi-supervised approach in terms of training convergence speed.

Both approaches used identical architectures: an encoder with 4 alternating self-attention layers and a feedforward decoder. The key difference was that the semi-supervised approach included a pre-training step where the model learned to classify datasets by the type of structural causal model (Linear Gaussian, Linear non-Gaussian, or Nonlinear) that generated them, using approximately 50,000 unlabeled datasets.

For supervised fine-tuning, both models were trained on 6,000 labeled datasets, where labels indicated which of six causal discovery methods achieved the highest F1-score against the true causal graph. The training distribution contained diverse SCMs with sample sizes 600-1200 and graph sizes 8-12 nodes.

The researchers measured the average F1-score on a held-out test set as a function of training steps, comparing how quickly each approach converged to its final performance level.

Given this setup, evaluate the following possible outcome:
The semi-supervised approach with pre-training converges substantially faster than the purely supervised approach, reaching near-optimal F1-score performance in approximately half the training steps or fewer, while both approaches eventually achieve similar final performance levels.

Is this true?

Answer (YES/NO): YES